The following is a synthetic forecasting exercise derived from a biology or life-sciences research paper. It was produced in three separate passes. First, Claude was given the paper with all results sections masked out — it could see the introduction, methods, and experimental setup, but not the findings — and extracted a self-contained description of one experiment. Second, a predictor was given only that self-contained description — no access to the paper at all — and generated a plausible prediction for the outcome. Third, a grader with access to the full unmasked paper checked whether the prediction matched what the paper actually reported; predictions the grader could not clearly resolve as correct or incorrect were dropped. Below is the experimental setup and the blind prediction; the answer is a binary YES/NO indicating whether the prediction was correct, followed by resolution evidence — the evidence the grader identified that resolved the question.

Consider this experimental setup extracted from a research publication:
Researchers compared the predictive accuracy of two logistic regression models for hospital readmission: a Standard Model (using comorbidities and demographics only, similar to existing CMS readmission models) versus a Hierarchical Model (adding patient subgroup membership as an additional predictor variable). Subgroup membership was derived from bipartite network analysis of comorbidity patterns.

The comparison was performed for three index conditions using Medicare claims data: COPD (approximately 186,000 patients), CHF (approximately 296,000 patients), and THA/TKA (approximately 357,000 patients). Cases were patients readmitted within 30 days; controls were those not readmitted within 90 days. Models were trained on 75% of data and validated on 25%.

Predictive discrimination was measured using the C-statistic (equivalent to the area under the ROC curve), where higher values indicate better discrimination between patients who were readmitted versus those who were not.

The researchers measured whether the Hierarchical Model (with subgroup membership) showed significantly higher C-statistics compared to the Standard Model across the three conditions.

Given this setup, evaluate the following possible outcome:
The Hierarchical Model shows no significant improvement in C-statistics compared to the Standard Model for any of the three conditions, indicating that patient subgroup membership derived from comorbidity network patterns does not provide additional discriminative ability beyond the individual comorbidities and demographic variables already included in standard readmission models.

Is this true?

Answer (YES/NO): NO